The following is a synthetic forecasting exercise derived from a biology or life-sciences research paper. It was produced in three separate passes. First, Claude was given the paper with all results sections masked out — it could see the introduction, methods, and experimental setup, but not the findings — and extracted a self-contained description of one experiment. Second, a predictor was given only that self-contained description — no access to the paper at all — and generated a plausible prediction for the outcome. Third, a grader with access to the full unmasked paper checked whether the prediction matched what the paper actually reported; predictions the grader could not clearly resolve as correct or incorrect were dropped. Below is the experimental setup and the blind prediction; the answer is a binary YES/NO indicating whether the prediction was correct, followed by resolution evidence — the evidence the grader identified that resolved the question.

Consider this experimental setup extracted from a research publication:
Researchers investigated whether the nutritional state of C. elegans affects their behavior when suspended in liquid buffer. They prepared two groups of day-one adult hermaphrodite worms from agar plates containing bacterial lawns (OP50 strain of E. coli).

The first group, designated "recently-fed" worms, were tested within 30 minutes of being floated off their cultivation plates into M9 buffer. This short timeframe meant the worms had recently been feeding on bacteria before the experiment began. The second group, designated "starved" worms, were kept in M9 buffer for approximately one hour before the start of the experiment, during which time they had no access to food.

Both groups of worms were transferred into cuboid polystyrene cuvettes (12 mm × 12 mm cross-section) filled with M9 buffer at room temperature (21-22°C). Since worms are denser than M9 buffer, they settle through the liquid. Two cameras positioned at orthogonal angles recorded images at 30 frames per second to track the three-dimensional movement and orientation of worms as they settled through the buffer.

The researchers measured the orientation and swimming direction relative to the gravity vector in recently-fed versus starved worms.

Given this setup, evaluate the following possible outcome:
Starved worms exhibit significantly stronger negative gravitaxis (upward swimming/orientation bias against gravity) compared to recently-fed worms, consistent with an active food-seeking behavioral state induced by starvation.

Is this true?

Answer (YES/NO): NO